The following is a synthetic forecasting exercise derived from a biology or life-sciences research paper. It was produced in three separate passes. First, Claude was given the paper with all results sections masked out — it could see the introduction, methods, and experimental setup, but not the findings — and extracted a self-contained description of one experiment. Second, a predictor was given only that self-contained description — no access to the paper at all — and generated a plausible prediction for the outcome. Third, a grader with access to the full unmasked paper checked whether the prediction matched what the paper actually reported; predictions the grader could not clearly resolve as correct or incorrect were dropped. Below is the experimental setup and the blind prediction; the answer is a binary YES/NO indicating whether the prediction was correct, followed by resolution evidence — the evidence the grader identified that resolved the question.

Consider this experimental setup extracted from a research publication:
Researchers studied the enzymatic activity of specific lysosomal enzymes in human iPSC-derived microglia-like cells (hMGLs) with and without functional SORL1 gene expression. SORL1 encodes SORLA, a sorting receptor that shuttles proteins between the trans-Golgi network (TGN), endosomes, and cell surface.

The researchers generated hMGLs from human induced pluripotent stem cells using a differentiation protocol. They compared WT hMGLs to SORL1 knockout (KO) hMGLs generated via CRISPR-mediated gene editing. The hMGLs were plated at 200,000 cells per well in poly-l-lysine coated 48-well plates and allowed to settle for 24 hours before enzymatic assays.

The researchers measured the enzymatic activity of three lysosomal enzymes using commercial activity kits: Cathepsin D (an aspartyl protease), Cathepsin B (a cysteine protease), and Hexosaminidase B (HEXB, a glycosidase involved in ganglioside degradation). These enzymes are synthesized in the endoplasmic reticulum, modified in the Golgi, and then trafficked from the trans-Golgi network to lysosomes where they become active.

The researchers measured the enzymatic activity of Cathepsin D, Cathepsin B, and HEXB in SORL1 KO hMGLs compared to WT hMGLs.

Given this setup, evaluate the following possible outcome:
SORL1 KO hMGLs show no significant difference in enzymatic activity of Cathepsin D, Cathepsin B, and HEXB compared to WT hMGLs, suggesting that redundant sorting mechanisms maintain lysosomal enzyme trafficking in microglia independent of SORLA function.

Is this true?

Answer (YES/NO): NO